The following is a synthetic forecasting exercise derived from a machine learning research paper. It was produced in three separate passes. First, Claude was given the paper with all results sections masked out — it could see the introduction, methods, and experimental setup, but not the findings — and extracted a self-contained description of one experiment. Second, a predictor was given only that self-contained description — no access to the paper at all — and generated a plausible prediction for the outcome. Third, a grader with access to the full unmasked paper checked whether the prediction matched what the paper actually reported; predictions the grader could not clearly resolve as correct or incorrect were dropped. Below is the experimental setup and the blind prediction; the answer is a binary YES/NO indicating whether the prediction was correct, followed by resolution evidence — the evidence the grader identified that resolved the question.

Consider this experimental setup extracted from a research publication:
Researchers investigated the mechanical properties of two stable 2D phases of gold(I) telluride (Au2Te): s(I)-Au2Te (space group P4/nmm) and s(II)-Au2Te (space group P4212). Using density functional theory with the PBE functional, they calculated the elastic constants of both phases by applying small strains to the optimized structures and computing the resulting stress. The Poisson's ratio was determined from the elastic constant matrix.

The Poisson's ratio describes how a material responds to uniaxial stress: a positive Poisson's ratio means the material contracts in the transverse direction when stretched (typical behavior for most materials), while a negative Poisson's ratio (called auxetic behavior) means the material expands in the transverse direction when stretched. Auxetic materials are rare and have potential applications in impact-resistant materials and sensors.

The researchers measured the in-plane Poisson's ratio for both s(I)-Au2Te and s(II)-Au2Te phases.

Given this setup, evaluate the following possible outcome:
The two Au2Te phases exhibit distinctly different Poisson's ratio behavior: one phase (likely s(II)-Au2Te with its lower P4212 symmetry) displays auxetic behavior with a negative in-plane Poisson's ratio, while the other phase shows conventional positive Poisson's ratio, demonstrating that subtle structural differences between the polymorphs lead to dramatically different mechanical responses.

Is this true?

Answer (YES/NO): NO